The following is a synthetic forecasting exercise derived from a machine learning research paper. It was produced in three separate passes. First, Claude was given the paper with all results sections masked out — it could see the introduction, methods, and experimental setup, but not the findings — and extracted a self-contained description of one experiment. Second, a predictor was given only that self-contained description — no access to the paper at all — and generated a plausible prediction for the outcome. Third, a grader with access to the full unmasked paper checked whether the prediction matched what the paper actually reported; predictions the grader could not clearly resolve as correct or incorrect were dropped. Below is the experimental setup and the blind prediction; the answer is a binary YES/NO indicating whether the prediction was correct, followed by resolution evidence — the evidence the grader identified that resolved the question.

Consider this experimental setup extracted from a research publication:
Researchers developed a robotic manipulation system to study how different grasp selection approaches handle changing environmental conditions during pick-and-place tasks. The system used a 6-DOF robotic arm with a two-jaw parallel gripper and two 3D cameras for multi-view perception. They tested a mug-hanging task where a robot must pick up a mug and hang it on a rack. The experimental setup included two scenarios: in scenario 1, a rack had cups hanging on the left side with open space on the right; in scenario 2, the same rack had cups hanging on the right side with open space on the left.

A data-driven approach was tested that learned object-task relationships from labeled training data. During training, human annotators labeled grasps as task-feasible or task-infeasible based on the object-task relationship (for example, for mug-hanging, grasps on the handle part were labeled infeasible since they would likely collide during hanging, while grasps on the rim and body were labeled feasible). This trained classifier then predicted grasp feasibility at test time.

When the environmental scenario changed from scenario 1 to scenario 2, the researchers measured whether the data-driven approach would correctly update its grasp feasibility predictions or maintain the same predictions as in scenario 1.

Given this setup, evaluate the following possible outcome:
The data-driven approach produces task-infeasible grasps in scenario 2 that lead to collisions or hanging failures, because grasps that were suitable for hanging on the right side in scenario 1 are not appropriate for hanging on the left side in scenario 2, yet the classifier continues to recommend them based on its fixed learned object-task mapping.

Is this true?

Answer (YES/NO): YES